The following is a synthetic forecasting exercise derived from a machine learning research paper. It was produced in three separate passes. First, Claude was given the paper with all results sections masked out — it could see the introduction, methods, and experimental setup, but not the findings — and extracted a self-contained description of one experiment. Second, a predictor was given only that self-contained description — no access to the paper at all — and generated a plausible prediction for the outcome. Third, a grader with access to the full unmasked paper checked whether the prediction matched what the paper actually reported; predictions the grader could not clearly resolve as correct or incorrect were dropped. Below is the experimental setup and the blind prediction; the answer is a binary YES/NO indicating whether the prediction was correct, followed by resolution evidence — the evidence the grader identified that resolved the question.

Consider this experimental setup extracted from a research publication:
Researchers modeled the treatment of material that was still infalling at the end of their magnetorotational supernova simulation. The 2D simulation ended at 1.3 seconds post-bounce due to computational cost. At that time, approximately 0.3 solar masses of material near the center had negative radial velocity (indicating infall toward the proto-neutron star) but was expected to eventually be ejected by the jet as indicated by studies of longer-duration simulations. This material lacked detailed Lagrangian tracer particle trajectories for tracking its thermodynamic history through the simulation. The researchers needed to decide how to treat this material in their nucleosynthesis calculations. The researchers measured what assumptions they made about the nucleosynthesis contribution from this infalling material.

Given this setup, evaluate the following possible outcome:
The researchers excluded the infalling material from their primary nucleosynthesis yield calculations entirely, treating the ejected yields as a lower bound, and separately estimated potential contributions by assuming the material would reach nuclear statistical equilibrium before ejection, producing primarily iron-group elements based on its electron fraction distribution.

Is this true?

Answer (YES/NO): NO